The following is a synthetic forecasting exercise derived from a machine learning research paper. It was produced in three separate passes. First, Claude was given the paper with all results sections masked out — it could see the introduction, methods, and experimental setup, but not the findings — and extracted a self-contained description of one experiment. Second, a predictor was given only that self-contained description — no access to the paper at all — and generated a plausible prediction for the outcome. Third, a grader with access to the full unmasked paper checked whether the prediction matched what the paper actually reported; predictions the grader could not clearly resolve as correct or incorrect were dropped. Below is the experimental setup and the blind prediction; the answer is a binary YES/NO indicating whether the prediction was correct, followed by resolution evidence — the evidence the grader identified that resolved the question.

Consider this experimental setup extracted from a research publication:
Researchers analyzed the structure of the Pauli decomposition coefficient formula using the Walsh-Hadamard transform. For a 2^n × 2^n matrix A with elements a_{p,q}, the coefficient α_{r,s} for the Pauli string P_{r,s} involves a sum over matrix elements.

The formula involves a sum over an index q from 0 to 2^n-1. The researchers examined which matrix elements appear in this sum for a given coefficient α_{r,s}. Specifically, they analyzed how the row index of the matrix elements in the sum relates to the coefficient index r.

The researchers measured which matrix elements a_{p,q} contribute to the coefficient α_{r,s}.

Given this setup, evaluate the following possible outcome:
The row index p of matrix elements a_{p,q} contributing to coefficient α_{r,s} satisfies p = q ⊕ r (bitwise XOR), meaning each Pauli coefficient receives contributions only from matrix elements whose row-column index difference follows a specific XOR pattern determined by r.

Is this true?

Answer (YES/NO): YES